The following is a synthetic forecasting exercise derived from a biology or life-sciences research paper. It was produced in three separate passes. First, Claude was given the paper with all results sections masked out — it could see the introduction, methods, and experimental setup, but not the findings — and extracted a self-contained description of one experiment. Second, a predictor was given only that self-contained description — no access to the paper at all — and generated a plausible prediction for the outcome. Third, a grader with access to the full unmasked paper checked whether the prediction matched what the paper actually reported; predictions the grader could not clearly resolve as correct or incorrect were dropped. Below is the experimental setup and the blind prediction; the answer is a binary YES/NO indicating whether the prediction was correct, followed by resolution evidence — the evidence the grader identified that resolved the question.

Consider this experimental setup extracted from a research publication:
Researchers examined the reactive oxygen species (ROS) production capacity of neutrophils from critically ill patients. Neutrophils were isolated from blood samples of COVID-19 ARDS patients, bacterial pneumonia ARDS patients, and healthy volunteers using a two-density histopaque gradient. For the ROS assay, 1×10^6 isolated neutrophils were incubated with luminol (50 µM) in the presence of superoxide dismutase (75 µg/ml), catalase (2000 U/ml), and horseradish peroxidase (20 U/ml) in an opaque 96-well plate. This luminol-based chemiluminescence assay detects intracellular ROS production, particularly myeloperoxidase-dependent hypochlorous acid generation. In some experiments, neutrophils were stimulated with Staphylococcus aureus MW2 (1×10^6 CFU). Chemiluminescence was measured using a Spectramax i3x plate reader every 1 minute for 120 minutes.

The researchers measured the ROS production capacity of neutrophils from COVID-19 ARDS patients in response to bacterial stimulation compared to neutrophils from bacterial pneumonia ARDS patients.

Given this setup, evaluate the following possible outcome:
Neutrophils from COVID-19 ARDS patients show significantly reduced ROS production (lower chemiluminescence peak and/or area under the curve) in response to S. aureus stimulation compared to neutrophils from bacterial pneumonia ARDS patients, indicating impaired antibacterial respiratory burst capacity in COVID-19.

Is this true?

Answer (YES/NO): NO